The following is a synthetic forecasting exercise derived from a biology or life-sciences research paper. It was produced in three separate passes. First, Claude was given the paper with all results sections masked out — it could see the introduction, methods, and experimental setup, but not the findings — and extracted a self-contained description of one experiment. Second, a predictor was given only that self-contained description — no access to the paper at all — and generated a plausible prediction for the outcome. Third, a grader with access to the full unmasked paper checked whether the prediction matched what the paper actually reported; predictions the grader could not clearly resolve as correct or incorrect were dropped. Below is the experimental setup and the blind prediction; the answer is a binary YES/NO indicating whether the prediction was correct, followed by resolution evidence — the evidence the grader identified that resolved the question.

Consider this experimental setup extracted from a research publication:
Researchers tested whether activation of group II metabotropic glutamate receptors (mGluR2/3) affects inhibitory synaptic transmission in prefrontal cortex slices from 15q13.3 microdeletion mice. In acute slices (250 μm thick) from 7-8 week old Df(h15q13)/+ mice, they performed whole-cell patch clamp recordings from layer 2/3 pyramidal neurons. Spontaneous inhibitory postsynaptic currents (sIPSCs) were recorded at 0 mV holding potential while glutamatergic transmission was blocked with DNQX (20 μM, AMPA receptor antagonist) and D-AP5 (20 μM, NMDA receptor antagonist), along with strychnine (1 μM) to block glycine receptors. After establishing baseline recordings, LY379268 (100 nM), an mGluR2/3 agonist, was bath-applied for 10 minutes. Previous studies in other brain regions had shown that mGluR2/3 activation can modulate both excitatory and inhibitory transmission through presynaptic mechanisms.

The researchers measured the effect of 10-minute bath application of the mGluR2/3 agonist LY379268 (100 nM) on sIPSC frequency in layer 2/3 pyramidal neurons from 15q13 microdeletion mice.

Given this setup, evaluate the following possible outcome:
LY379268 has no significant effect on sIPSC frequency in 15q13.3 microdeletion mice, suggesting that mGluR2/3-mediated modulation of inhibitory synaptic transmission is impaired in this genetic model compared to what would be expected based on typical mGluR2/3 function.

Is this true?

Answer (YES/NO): YES